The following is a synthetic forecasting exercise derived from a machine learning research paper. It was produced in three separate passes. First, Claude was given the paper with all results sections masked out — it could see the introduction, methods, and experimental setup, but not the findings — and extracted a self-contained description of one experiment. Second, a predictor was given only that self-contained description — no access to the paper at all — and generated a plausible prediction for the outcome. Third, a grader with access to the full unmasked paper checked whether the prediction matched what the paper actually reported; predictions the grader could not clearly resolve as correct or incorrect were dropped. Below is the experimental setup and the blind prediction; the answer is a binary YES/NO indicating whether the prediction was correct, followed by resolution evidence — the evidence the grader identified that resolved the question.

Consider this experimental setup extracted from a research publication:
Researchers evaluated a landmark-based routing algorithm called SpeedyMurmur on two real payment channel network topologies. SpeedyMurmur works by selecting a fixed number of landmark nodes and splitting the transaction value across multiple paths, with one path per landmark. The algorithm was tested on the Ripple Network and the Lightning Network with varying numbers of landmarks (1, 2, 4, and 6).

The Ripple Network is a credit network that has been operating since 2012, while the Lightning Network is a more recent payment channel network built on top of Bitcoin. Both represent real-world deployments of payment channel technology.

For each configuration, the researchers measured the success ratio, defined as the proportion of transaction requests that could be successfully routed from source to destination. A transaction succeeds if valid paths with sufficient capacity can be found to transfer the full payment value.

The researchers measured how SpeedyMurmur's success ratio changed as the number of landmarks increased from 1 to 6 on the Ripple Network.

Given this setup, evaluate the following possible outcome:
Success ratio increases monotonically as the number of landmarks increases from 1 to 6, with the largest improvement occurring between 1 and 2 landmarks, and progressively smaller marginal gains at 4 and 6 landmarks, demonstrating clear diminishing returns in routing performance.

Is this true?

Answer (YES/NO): YES